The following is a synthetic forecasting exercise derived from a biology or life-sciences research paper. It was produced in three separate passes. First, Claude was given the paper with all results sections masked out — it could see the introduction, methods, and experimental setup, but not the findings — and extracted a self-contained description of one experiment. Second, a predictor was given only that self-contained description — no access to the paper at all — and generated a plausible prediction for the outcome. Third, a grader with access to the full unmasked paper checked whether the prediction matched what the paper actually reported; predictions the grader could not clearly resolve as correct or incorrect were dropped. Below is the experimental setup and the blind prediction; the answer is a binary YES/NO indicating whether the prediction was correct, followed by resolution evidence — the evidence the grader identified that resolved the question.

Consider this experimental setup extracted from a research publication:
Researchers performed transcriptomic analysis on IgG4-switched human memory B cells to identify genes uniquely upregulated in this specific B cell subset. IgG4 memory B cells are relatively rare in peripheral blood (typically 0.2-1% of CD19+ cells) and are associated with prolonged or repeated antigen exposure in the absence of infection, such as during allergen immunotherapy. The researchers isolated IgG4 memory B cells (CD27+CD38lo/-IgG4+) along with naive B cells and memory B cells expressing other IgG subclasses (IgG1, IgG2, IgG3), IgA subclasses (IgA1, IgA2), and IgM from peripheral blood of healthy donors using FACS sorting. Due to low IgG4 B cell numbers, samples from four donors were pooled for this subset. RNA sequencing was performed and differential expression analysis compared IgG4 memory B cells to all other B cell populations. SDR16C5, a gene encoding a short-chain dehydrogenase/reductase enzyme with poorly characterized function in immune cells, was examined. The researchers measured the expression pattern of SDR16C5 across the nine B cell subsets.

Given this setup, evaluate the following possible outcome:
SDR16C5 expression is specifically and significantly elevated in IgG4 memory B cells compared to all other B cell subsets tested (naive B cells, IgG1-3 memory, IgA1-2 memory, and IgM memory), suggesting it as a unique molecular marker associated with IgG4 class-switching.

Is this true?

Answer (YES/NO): YES